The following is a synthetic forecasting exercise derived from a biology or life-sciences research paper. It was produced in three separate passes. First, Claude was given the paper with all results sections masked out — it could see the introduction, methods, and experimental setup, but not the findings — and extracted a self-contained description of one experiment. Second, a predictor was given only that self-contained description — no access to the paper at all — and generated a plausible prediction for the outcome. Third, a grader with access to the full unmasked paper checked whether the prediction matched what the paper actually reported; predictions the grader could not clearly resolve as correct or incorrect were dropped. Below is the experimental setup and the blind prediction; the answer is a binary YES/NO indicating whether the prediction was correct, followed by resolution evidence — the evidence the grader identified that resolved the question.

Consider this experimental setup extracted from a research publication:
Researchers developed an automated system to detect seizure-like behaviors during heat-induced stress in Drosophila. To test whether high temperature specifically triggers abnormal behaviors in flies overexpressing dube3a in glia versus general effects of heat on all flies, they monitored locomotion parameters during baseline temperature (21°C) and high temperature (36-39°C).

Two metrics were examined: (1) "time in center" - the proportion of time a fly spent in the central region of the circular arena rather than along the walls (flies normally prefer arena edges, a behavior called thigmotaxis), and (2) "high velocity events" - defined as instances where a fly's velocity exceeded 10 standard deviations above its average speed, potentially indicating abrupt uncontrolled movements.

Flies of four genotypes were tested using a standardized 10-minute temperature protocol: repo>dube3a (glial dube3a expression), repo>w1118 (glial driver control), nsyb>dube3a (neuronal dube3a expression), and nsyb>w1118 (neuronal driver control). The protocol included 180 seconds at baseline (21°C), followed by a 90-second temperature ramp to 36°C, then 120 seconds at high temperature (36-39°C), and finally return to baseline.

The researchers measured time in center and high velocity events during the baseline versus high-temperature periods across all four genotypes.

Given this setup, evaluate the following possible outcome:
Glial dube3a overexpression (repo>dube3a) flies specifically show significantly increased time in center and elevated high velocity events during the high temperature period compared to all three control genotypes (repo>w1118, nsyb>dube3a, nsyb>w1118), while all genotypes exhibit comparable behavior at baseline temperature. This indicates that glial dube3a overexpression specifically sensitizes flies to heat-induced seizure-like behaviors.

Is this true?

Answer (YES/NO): YES